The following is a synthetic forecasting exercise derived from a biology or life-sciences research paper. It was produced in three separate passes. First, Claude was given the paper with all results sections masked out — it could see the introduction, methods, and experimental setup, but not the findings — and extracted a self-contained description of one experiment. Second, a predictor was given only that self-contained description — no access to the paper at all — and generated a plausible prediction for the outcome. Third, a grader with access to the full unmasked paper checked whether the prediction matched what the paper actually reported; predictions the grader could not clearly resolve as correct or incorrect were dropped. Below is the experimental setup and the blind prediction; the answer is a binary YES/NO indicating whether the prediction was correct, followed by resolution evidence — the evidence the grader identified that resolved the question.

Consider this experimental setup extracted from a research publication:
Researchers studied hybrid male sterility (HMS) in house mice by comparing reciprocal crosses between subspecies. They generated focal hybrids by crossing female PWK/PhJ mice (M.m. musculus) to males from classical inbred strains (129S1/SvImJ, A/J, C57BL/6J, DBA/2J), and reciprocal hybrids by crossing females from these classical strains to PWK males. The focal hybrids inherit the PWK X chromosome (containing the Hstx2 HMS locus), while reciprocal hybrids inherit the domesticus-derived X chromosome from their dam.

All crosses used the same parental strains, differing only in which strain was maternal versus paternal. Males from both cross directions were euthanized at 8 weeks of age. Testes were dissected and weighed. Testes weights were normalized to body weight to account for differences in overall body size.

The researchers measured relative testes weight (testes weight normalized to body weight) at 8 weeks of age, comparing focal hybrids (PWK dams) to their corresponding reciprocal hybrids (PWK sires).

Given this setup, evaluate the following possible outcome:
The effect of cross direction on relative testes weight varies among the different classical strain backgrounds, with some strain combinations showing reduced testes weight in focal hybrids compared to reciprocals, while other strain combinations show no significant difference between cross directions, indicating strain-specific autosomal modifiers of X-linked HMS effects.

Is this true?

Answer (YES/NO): YES